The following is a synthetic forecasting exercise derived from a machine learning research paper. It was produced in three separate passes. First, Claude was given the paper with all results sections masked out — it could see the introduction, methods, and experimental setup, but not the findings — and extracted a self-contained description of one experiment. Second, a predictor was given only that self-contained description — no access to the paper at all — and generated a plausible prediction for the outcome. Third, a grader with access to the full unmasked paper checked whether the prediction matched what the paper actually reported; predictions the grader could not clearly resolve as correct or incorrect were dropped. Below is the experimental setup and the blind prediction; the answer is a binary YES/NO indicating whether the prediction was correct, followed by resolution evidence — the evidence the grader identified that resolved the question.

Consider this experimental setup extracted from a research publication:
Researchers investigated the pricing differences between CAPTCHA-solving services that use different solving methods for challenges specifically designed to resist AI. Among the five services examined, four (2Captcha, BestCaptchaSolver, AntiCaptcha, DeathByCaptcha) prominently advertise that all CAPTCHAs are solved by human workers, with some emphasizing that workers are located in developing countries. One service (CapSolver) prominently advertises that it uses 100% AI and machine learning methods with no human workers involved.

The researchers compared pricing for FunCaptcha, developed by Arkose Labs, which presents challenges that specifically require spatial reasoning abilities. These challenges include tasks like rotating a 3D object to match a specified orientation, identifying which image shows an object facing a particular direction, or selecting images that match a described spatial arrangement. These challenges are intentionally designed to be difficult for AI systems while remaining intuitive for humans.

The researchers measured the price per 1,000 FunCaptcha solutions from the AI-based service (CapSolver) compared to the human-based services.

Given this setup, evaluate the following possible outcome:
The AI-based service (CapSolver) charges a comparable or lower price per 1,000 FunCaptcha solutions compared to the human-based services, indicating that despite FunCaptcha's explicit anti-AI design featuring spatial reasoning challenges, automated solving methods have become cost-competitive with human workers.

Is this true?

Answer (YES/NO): NO